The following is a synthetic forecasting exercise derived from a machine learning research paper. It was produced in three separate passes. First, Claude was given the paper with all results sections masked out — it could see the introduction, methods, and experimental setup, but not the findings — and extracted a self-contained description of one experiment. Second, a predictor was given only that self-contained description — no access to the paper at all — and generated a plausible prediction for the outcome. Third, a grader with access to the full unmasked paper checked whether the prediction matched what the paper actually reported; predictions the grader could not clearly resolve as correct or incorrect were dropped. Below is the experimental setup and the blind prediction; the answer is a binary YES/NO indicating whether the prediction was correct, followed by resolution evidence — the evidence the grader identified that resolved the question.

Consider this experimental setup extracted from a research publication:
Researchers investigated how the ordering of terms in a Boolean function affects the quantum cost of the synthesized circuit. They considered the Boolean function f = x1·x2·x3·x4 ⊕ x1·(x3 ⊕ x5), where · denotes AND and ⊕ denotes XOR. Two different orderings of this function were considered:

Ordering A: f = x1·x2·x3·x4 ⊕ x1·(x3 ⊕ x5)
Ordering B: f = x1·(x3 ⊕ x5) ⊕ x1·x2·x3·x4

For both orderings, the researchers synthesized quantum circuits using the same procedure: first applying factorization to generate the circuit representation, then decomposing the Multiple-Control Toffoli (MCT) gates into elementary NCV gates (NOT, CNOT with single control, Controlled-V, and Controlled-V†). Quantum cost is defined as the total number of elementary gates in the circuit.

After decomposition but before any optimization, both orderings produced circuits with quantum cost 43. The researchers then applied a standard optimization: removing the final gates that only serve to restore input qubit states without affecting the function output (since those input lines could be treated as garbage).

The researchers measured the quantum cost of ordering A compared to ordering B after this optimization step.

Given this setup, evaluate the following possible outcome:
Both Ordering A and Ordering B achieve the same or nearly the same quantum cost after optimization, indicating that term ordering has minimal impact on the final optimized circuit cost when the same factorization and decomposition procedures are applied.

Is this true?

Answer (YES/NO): NO